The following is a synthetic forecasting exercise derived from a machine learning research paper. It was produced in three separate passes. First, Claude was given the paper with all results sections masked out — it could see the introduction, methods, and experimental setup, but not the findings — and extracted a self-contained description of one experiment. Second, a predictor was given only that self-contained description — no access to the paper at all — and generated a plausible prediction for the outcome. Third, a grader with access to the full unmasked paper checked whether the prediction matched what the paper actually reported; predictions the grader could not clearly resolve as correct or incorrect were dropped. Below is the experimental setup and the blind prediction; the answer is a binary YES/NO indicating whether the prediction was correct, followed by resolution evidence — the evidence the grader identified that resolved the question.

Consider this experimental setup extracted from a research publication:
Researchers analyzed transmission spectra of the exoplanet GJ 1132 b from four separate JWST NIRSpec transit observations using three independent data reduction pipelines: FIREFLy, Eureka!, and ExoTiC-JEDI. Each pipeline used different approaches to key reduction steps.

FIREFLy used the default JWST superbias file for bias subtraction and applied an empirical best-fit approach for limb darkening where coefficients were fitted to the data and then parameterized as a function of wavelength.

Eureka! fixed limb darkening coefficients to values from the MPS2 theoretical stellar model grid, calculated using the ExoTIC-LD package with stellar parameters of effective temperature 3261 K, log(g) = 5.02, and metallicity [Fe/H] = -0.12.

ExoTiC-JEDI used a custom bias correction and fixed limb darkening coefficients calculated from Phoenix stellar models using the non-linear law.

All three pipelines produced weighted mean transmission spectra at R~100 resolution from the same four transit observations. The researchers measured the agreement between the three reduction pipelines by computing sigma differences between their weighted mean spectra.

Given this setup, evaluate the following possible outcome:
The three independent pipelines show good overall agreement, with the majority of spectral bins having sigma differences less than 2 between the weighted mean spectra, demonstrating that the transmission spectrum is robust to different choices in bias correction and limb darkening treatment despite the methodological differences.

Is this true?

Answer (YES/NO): YES